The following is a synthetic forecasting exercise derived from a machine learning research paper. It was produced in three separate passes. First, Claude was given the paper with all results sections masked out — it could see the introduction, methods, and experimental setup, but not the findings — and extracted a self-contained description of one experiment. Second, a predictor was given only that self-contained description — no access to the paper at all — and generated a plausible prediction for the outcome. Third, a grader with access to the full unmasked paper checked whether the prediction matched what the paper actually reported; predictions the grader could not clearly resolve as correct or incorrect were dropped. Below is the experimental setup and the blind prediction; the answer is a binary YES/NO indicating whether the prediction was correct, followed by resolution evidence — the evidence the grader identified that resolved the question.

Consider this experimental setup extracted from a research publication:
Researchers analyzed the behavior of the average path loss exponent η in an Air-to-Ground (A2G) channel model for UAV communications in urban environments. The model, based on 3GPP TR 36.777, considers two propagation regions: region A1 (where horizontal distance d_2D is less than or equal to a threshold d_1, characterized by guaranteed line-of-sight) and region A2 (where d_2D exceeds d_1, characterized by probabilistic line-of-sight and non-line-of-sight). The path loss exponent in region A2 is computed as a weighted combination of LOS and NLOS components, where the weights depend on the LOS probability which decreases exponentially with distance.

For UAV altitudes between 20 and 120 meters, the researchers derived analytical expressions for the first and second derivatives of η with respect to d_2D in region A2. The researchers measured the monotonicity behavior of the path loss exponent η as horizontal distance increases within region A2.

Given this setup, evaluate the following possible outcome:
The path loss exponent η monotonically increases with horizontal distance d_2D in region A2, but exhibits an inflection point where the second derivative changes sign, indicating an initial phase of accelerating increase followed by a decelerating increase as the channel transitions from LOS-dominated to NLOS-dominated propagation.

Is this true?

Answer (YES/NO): NO